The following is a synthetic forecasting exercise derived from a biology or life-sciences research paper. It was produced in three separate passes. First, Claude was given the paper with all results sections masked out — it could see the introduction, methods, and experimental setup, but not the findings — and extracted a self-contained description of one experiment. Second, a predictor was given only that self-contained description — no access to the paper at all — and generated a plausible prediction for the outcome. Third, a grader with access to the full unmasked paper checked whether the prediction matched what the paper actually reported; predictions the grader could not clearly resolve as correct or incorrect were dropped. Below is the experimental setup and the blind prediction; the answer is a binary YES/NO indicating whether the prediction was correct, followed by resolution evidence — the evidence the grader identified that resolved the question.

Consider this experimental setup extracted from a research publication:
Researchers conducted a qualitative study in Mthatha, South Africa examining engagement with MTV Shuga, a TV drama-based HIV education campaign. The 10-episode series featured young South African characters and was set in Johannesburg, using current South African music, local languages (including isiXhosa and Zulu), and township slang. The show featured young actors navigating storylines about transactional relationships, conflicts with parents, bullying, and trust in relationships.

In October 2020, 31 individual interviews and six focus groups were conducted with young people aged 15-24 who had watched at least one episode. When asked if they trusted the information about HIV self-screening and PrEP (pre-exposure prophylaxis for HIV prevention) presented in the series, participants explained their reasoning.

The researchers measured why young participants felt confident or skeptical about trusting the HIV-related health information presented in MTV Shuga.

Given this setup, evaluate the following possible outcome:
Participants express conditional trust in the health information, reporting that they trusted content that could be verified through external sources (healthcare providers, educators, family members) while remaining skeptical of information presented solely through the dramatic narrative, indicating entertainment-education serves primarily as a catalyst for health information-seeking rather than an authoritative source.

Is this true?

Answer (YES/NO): NO